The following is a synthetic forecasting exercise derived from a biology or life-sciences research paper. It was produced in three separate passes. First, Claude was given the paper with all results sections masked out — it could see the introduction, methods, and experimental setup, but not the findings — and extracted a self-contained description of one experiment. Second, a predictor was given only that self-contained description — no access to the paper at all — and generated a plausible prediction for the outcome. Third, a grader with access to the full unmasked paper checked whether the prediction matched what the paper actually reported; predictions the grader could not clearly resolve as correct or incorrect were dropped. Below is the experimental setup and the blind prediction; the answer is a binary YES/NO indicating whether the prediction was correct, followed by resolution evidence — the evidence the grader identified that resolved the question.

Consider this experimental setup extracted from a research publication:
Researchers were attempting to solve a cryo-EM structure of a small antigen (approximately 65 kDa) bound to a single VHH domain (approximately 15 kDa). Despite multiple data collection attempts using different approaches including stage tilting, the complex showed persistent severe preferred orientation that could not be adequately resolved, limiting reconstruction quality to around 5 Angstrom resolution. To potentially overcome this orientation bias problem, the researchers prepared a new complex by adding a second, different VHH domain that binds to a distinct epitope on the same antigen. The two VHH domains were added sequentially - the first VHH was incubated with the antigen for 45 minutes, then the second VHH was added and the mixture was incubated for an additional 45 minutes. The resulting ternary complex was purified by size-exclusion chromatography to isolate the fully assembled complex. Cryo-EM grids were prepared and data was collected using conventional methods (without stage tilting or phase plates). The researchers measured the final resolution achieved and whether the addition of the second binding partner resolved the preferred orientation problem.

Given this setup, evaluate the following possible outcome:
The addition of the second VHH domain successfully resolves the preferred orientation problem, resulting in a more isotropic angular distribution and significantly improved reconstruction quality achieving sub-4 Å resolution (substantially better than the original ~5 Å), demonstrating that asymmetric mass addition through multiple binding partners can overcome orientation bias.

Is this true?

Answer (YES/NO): YES